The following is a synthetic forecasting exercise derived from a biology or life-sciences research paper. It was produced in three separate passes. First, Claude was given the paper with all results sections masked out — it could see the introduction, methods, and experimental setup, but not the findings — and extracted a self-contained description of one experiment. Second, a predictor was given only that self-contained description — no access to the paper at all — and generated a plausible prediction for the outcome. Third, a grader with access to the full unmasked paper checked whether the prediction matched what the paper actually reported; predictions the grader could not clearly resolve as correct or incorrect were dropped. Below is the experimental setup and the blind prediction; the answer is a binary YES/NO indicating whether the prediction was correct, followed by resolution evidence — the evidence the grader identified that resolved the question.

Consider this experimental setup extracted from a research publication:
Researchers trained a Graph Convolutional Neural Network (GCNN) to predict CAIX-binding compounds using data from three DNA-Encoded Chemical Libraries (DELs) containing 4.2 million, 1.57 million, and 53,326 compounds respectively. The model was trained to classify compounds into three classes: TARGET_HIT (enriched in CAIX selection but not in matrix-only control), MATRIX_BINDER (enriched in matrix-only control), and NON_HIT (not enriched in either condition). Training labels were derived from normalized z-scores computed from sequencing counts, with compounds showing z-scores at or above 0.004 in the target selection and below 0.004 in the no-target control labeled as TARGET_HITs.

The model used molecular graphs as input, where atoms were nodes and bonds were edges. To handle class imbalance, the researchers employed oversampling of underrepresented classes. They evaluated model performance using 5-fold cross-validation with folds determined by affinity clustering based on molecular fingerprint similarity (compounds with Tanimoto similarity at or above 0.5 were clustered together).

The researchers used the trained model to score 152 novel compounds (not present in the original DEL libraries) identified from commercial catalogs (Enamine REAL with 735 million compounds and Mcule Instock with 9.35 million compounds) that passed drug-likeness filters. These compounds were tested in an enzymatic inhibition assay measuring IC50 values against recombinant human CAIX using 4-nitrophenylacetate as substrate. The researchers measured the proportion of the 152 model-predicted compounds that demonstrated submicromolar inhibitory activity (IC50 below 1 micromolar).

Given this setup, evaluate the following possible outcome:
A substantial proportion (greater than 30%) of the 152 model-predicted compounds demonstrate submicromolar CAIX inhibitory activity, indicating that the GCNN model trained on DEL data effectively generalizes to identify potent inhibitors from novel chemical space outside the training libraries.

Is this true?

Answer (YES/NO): YES